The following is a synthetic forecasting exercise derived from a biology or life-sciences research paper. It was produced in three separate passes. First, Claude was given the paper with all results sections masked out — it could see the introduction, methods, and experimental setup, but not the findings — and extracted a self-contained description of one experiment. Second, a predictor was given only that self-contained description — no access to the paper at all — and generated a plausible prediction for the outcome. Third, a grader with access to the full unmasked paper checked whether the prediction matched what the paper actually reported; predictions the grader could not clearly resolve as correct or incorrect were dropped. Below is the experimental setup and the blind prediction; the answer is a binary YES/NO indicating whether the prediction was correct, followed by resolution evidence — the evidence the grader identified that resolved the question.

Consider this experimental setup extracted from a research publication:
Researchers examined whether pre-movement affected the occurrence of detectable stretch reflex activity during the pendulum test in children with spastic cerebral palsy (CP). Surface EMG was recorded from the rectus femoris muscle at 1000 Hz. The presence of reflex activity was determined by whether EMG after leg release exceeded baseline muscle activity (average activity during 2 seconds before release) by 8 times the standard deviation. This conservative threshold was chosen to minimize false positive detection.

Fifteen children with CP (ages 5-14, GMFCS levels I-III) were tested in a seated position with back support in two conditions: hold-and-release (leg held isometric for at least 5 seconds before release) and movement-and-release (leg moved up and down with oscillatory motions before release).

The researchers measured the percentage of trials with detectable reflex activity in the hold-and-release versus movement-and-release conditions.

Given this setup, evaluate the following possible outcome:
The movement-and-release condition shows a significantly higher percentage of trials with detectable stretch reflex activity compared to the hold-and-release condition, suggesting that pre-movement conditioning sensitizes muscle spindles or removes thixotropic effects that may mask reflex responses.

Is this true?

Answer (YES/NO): NO